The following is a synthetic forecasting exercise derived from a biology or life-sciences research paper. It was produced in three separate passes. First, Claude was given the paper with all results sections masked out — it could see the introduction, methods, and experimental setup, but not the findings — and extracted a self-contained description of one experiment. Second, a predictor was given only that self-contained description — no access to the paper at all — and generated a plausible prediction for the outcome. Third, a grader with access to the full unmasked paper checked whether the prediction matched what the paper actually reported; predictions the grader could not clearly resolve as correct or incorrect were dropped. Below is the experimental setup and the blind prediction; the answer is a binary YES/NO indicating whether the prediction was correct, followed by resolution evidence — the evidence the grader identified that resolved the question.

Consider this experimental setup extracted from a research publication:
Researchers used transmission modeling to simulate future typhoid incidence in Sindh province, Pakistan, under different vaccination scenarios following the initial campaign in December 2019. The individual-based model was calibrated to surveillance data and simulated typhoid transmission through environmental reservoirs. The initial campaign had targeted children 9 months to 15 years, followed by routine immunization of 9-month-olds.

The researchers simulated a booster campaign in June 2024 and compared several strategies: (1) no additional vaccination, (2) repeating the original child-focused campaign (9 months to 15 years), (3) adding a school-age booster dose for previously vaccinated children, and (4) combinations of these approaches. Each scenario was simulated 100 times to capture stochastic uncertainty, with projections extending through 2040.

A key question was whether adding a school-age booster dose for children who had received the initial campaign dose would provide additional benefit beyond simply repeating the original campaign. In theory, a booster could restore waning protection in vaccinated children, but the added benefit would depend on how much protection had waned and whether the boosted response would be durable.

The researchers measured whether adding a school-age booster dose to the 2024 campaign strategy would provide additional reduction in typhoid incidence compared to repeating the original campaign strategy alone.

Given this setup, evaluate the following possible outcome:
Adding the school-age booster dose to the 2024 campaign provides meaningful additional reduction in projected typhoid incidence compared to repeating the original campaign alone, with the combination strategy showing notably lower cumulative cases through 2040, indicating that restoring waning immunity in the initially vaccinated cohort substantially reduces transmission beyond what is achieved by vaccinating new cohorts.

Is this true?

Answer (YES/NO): NO